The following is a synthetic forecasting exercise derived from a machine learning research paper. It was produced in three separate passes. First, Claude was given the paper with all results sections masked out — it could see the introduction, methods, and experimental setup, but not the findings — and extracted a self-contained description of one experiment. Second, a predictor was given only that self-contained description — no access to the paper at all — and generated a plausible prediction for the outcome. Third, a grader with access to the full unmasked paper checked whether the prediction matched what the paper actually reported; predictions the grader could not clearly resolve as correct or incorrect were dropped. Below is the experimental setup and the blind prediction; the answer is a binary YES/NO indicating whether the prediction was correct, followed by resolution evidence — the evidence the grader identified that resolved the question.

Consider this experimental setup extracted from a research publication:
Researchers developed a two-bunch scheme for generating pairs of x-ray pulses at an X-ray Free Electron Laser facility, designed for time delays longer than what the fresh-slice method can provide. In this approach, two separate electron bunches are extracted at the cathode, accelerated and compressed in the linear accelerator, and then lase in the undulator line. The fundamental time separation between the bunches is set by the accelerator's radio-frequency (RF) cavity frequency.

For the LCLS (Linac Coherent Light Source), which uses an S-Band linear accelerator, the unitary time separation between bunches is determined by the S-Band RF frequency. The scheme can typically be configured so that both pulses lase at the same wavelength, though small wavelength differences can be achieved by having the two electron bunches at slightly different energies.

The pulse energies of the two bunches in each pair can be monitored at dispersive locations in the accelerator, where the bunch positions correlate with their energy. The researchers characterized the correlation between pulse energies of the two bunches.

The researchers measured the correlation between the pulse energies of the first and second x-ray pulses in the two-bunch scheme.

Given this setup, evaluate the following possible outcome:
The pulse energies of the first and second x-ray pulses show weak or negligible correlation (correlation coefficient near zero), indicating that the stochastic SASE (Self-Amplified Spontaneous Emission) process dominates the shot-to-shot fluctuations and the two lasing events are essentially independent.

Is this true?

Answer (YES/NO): NO